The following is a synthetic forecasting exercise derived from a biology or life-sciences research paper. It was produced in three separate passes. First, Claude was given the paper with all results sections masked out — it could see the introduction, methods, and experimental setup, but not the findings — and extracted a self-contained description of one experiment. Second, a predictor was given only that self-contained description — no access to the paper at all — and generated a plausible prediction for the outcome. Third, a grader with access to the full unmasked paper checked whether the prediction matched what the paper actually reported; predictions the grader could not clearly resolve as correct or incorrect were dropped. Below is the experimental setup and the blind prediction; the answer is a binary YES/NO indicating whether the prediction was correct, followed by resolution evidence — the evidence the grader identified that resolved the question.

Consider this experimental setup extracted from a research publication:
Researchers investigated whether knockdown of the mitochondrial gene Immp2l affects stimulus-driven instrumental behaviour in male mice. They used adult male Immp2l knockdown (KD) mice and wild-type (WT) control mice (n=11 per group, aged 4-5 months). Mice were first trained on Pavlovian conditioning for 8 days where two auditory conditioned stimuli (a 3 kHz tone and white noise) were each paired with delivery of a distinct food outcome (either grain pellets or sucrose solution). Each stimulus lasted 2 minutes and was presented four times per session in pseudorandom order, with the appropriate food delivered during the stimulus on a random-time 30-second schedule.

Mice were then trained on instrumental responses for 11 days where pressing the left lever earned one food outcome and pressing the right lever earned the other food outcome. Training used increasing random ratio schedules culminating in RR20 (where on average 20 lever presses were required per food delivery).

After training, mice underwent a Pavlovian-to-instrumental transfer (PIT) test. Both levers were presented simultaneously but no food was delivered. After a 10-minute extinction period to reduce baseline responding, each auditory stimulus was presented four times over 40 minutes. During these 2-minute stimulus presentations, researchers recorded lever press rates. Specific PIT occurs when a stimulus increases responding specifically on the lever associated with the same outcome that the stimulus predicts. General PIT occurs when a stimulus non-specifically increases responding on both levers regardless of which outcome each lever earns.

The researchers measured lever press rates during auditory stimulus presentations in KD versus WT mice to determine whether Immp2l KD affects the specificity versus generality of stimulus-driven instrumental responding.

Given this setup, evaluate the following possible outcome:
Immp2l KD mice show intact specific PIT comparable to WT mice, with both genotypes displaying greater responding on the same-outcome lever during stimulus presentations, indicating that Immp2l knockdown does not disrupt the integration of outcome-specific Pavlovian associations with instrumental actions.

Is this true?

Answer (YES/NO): YES